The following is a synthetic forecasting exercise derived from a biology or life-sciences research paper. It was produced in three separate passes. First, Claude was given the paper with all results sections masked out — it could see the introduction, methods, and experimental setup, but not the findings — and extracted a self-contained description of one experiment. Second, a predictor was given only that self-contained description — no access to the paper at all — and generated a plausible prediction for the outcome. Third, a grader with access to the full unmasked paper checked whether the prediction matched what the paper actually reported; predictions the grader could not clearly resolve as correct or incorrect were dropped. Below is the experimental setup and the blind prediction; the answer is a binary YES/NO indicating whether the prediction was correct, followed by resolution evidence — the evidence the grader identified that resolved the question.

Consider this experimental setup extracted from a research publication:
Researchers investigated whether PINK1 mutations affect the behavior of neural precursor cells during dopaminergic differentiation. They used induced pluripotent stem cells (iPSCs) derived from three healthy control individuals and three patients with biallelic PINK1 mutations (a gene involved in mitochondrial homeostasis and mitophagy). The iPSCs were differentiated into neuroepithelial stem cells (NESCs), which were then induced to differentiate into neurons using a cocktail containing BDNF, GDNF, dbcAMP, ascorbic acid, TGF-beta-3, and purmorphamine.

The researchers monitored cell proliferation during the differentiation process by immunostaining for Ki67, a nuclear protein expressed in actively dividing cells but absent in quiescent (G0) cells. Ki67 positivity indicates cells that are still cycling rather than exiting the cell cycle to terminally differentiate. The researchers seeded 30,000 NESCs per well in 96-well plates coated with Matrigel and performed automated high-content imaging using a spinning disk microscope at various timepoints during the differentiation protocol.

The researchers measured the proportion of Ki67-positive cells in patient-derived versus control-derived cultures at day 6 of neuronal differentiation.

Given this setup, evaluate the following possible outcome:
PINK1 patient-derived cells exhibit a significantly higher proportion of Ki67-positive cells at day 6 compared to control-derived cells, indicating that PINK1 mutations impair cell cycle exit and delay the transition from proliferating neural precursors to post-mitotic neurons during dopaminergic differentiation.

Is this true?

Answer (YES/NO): YES